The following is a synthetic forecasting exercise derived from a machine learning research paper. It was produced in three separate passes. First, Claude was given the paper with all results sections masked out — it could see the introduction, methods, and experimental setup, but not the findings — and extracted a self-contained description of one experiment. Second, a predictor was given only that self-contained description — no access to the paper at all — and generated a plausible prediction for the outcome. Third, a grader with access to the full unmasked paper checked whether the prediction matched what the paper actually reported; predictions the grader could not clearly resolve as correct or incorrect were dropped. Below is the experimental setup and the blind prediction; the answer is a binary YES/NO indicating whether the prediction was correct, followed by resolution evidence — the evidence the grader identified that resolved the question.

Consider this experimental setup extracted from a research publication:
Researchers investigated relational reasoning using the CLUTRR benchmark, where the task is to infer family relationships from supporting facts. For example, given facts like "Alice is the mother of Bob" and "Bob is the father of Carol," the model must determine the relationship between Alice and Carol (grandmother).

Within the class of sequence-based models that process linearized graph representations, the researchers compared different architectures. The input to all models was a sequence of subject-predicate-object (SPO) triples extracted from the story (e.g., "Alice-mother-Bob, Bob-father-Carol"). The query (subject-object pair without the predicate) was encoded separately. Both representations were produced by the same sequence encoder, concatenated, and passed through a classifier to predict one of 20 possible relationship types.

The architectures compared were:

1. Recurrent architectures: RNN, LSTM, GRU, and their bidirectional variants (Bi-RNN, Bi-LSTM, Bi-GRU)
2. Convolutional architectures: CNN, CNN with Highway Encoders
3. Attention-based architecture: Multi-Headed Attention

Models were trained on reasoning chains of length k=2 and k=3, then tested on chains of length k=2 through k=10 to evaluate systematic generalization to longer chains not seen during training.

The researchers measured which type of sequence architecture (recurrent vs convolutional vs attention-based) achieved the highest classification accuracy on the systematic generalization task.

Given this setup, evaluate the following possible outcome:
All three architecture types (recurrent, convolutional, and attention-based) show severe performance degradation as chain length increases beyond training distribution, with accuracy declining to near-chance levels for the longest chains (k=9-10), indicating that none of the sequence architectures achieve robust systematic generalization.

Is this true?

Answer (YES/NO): NO